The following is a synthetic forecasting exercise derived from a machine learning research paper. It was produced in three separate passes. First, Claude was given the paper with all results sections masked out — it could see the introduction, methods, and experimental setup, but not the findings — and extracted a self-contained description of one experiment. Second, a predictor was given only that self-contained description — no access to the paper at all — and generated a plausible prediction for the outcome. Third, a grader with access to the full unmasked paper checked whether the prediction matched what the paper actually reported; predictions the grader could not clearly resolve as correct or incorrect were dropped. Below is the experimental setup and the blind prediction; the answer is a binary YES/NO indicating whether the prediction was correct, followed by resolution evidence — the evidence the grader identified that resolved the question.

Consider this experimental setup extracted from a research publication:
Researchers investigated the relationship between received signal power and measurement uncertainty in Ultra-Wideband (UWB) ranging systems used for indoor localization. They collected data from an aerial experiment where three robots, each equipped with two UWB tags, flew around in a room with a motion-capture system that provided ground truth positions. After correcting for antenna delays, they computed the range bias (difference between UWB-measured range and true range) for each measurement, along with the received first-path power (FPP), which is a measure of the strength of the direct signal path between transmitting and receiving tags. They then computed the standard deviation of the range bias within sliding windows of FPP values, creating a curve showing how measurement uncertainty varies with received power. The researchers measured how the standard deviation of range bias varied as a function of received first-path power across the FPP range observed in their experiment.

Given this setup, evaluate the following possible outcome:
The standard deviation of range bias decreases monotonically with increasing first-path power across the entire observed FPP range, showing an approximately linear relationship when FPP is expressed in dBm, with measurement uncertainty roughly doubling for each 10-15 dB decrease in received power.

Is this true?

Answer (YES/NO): NO